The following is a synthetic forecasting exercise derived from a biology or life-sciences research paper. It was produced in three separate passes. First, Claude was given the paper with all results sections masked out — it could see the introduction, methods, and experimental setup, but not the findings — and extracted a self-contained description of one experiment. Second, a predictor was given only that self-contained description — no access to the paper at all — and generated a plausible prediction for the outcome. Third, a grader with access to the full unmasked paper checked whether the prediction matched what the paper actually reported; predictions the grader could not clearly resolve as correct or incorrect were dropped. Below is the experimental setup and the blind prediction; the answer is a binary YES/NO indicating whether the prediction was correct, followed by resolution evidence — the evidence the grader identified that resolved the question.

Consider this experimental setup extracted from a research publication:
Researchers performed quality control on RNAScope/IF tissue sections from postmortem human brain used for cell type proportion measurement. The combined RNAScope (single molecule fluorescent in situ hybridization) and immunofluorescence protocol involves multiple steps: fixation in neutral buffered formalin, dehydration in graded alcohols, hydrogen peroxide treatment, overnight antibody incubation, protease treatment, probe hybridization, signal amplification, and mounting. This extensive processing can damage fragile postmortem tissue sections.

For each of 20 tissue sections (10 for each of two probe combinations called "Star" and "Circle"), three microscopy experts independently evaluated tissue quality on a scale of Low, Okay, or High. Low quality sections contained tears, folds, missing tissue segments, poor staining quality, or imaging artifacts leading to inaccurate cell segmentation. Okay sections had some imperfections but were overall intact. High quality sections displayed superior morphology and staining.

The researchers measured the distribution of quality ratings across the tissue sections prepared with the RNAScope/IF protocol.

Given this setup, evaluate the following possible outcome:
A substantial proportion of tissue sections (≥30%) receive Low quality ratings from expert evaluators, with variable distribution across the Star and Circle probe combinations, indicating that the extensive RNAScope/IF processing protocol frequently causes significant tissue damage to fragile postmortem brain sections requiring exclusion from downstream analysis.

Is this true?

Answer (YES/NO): YES